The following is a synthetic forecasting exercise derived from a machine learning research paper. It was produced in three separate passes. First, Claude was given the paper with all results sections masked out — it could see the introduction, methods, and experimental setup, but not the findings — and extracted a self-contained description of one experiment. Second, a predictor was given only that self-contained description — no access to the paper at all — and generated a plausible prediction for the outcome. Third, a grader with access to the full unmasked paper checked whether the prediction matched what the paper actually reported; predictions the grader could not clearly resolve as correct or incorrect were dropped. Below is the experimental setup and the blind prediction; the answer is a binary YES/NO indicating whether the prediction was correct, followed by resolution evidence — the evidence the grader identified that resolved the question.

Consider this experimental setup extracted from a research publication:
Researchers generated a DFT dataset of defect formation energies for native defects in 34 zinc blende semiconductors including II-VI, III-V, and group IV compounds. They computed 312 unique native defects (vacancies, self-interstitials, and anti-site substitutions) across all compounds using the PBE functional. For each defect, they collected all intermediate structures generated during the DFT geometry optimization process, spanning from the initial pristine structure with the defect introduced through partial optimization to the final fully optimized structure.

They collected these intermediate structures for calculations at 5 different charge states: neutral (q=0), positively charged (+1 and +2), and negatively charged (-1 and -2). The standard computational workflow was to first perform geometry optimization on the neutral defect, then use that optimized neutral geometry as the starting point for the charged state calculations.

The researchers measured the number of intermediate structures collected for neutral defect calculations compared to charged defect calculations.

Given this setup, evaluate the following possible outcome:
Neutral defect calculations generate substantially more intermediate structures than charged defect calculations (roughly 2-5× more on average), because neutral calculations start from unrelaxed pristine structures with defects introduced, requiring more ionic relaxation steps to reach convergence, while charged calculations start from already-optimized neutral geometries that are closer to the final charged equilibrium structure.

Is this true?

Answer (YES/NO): NO